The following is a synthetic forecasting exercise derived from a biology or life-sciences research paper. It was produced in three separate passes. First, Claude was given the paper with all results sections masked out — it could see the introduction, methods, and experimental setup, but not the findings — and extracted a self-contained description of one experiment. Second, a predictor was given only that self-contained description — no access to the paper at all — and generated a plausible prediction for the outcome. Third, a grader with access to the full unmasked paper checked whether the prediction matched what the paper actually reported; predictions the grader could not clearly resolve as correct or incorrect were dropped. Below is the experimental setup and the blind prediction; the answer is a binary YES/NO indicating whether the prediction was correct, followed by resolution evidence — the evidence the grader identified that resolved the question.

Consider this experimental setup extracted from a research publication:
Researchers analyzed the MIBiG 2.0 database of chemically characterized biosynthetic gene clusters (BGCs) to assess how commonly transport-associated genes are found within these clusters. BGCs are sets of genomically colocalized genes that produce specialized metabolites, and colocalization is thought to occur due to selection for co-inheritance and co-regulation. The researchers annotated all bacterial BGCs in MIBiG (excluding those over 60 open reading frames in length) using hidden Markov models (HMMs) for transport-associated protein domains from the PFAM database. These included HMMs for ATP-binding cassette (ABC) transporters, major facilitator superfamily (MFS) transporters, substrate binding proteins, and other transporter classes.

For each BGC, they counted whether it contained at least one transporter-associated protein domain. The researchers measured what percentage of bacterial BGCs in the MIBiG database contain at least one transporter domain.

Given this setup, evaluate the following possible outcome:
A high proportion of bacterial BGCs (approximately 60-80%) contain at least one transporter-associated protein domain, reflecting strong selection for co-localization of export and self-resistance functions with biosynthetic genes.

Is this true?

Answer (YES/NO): YES